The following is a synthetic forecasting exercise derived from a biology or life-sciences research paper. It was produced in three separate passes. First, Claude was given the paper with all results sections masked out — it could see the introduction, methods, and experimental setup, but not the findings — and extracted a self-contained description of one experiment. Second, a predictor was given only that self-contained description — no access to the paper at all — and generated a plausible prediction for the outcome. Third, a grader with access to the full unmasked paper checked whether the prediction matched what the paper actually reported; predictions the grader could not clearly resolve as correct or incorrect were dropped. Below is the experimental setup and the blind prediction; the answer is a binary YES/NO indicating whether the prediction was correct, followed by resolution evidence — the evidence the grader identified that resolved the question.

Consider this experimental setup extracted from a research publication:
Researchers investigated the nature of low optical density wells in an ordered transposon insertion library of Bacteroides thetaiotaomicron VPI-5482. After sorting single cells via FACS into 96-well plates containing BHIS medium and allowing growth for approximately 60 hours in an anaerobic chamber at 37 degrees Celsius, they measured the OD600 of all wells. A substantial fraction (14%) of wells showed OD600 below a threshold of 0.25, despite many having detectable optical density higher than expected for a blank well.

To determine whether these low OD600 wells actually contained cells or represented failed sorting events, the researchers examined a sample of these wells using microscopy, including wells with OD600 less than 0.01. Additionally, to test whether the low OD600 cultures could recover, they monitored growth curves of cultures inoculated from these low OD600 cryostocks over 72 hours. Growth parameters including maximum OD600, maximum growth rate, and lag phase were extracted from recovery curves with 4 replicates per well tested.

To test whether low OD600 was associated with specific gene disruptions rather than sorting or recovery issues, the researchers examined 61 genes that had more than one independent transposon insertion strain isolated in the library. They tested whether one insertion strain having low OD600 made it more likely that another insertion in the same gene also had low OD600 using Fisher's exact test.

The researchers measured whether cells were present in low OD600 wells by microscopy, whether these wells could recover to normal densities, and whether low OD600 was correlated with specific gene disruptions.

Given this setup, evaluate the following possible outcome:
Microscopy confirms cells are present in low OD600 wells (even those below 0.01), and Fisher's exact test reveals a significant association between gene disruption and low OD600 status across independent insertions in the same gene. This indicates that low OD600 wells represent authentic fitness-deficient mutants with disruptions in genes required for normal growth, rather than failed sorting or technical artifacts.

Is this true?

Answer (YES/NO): NO